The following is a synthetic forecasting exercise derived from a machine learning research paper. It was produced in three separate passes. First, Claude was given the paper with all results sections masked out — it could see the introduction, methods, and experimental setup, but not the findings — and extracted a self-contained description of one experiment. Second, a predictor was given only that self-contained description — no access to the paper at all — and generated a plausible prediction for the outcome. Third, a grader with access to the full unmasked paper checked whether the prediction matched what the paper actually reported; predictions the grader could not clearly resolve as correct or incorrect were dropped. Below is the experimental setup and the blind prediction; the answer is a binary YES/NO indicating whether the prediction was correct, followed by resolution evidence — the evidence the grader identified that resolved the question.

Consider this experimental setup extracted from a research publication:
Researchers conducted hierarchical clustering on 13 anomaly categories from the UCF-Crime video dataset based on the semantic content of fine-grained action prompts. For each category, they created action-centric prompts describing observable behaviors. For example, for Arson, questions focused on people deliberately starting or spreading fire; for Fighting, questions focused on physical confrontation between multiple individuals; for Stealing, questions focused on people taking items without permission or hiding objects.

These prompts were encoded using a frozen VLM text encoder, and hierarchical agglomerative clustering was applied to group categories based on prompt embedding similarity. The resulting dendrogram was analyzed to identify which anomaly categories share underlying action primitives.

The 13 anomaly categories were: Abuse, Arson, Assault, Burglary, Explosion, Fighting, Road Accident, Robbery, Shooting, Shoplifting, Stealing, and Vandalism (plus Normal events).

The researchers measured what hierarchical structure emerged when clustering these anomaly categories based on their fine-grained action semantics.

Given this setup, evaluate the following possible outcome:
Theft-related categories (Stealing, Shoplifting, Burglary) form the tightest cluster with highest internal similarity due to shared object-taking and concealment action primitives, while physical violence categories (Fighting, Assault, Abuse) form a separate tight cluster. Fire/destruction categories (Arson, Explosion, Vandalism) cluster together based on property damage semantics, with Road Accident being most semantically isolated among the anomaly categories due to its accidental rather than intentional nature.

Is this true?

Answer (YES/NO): NO